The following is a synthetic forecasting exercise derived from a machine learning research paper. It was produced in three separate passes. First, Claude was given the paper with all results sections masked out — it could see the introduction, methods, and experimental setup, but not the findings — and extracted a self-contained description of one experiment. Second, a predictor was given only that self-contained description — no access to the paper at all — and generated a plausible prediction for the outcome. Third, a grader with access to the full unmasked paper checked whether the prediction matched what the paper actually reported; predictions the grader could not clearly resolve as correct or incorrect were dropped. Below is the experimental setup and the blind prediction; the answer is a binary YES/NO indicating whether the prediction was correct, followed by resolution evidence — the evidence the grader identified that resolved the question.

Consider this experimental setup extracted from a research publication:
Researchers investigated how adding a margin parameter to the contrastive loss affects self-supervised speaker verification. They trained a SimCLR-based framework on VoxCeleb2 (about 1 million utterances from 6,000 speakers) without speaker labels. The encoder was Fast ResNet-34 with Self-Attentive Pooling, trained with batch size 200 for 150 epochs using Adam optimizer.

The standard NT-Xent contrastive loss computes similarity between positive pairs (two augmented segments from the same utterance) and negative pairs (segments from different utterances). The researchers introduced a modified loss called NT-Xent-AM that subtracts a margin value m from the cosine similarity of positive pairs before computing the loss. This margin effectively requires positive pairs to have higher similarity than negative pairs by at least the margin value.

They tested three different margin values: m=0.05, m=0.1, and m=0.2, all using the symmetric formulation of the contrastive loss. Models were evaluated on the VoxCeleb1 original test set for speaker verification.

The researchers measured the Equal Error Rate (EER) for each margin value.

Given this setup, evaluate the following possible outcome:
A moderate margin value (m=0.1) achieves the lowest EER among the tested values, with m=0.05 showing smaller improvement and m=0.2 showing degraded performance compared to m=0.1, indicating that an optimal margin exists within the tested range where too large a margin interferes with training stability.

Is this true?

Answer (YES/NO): YES